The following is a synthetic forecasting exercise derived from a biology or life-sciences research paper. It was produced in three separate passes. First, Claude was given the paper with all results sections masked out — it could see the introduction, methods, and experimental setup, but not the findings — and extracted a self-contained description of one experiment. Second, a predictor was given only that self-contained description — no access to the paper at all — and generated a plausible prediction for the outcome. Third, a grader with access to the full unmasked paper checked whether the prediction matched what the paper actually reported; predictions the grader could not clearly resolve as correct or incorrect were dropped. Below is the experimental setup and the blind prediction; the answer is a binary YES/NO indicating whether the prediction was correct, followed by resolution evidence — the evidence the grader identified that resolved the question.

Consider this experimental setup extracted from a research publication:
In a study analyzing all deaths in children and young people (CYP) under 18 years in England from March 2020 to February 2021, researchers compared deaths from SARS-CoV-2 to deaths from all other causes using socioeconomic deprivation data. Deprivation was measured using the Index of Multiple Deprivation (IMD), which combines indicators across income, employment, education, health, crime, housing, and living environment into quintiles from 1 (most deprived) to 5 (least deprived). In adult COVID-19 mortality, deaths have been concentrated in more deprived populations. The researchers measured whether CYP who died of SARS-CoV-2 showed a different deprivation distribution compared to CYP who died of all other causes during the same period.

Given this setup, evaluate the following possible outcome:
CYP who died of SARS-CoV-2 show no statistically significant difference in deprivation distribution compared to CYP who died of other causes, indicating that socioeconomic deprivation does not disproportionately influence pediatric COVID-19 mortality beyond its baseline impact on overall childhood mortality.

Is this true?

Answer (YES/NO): YES